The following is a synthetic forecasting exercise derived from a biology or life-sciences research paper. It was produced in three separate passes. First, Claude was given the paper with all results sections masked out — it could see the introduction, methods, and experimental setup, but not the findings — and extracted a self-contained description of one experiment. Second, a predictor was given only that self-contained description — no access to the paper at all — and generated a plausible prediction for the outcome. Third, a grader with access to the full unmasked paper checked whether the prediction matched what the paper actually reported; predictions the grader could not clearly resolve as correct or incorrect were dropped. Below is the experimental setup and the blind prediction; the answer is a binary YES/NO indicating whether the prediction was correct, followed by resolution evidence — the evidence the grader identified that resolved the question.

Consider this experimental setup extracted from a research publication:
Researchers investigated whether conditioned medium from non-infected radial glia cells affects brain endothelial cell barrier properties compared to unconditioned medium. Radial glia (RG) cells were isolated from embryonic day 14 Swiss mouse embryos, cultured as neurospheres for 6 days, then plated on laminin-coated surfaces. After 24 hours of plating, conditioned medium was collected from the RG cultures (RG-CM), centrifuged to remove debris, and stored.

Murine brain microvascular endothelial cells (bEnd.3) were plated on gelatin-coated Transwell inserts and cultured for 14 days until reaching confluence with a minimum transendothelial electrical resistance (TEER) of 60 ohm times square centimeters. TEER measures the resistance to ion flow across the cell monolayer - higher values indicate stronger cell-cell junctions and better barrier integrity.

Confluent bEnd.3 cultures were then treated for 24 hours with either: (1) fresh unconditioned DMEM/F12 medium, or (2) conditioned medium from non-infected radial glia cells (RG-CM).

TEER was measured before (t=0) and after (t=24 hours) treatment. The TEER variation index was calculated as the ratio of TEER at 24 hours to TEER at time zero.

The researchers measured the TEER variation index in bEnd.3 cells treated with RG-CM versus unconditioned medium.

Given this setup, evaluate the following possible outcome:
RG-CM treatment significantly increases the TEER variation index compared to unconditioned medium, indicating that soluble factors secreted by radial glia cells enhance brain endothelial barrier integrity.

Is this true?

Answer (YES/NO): YES